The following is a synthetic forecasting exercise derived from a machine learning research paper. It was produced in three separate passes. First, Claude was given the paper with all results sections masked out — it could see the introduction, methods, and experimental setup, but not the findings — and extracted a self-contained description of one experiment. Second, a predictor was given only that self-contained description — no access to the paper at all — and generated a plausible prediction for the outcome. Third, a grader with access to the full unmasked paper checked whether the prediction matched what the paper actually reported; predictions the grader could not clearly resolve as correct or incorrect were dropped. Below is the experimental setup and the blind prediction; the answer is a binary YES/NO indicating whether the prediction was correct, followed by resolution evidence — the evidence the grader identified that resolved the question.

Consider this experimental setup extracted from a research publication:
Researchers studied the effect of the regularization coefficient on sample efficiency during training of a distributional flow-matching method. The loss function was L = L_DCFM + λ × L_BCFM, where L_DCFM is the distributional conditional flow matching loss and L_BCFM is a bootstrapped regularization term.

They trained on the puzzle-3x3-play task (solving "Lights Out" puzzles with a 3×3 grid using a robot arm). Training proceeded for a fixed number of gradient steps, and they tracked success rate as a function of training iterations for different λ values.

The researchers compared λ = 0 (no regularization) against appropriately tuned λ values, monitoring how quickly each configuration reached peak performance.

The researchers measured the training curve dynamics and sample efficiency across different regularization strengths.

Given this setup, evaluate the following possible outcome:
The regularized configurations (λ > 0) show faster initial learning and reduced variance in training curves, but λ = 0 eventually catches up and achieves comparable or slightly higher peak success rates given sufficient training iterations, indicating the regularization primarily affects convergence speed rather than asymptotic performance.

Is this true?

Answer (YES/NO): NO